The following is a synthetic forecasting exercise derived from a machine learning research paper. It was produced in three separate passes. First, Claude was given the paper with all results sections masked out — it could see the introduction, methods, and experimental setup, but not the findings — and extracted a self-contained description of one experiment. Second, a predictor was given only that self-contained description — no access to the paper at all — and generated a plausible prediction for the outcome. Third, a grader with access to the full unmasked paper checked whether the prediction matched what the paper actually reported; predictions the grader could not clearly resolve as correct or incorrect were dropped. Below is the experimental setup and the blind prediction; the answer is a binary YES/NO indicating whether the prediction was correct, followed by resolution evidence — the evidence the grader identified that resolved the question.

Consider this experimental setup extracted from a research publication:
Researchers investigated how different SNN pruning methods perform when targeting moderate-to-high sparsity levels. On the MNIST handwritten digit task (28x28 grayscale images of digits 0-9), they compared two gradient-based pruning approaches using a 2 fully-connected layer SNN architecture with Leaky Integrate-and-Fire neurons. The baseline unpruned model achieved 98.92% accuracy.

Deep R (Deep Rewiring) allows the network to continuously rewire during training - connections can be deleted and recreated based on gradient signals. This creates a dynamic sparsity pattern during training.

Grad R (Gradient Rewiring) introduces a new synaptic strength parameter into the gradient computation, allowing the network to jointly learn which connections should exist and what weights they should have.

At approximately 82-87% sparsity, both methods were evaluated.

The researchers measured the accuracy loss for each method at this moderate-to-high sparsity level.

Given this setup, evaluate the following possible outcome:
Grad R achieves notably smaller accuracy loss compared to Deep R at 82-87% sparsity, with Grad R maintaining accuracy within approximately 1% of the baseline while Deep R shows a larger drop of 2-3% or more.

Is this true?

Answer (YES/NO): NO